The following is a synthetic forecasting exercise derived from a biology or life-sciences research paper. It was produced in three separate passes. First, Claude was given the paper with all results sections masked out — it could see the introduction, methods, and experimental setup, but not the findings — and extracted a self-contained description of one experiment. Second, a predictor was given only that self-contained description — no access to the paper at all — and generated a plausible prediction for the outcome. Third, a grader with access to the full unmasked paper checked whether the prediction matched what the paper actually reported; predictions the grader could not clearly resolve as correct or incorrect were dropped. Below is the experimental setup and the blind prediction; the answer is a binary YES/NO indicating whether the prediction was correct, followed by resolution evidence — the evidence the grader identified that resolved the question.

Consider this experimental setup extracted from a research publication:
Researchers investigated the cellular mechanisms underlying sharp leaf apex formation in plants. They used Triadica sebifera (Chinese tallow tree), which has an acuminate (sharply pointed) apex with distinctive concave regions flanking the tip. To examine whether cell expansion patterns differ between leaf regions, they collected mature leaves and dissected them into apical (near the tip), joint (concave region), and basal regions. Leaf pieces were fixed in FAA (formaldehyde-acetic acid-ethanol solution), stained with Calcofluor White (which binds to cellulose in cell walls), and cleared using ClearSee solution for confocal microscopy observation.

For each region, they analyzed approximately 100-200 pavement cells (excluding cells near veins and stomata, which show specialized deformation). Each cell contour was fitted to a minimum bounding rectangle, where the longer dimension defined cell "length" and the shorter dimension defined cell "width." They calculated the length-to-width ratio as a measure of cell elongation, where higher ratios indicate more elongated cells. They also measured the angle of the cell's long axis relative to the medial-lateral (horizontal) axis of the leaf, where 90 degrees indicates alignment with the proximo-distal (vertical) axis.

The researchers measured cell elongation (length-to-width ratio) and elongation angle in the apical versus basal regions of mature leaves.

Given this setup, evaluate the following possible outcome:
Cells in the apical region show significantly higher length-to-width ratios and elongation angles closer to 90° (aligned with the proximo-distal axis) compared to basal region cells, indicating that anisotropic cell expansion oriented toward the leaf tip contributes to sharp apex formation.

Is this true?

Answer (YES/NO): NO